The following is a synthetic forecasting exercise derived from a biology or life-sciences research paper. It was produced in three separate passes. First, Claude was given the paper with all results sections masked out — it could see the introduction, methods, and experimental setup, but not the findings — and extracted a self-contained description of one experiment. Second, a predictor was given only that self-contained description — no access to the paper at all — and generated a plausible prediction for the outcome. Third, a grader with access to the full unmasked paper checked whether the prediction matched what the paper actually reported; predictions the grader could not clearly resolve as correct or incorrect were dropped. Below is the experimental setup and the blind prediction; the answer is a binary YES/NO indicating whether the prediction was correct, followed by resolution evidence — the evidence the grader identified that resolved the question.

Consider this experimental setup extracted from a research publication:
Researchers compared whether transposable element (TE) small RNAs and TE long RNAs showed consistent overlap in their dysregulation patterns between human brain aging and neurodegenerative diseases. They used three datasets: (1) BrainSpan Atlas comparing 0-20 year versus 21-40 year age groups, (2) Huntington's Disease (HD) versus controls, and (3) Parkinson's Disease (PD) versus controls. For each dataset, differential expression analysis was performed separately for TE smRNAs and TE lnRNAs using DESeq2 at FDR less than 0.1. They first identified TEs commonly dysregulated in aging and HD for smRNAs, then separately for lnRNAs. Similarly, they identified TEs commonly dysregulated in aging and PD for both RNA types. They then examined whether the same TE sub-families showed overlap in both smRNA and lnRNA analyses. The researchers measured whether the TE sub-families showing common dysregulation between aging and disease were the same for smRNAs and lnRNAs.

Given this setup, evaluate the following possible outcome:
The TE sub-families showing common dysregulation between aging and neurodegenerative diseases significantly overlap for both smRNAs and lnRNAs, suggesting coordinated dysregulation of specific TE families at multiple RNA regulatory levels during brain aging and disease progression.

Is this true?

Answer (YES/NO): NO